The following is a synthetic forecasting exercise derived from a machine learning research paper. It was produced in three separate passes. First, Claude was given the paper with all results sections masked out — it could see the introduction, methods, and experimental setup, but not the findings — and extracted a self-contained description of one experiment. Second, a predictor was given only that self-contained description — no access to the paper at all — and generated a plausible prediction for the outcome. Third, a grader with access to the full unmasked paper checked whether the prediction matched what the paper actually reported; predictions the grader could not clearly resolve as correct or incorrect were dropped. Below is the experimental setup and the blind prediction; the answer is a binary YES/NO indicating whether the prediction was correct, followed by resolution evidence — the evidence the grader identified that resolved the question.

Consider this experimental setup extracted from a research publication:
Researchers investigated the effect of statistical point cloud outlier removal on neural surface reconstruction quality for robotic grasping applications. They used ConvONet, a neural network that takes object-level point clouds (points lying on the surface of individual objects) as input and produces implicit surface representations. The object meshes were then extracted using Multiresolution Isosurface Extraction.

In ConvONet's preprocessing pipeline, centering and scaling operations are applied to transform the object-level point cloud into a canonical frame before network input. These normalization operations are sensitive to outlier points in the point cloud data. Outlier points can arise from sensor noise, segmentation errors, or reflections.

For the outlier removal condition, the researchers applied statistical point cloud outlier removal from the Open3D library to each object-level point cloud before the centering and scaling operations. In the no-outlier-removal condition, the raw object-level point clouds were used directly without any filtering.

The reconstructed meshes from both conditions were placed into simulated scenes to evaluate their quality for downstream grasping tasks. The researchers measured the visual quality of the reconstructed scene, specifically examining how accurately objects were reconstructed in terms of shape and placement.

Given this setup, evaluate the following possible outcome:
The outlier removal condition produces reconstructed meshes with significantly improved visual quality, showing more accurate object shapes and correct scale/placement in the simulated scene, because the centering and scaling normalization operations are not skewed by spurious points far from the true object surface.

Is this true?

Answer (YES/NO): YES